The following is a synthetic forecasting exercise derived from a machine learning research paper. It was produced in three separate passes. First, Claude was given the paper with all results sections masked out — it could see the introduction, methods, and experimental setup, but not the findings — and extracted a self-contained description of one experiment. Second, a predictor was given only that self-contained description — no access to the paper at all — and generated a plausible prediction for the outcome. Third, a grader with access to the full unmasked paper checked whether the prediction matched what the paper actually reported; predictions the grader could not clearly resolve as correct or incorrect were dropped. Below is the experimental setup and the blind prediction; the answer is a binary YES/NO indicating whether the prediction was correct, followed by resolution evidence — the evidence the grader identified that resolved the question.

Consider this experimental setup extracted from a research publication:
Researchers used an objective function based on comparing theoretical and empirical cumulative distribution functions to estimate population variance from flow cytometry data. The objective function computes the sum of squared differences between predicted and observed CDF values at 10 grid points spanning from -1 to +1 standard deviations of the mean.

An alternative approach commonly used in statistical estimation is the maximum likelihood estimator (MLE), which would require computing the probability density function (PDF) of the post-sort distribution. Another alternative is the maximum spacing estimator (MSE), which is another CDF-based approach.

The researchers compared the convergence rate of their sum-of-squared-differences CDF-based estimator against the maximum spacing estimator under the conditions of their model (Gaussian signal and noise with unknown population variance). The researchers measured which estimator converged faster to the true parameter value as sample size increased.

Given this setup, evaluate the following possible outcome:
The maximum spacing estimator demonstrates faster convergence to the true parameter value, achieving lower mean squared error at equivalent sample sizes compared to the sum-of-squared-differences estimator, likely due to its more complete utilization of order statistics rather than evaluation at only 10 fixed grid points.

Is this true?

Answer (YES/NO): NO